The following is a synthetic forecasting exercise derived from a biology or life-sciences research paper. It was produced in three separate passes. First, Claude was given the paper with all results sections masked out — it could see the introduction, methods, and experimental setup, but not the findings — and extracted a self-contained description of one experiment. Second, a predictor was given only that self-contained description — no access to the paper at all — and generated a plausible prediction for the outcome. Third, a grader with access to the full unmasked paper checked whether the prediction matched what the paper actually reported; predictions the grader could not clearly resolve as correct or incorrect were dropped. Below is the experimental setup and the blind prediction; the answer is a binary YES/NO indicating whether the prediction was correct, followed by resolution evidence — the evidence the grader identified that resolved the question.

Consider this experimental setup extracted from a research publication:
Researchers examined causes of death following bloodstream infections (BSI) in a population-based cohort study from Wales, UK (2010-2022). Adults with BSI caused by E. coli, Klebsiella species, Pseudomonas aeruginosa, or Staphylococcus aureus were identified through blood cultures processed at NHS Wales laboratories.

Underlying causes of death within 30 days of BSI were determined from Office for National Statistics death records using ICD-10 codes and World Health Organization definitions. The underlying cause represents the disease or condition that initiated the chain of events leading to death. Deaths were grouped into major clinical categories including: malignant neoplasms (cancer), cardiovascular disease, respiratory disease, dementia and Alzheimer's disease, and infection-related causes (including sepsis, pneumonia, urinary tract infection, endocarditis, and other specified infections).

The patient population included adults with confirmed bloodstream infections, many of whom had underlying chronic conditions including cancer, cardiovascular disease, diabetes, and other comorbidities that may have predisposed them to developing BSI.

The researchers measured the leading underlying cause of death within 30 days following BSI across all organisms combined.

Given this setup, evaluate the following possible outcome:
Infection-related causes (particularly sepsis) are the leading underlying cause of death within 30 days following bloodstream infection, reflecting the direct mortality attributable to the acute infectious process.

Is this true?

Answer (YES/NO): NO